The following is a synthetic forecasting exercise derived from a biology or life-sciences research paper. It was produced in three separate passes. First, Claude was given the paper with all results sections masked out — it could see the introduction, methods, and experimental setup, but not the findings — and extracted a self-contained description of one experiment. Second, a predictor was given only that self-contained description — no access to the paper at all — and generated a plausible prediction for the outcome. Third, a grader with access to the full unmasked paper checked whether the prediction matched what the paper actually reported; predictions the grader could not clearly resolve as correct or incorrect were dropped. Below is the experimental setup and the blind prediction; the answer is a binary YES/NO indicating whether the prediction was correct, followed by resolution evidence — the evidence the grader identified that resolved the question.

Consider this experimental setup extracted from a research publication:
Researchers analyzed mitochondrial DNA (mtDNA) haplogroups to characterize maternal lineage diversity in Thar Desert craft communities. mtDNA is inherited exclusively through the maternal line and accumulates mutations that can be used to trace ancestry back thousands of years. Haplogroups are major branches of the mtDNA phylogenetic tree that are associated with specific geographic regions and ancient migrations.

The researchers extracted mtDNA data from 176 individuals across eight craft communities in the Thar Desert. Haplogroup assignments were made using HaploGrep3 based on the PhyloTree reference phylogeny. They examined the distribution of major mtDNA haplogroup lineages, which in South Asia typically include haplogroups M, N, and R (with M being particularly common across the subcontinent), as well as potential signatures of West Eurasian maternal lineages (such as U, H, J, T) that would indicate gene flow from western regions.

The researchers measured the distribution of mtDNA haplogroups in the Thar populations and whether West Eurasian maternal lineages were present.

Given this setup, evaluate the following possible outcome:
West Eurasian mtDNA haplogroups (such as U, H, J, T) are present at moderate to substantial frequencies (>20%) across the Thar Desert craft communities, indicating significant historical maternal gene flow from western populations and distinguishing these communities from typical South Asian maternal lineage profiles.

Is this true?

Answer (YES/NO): YES